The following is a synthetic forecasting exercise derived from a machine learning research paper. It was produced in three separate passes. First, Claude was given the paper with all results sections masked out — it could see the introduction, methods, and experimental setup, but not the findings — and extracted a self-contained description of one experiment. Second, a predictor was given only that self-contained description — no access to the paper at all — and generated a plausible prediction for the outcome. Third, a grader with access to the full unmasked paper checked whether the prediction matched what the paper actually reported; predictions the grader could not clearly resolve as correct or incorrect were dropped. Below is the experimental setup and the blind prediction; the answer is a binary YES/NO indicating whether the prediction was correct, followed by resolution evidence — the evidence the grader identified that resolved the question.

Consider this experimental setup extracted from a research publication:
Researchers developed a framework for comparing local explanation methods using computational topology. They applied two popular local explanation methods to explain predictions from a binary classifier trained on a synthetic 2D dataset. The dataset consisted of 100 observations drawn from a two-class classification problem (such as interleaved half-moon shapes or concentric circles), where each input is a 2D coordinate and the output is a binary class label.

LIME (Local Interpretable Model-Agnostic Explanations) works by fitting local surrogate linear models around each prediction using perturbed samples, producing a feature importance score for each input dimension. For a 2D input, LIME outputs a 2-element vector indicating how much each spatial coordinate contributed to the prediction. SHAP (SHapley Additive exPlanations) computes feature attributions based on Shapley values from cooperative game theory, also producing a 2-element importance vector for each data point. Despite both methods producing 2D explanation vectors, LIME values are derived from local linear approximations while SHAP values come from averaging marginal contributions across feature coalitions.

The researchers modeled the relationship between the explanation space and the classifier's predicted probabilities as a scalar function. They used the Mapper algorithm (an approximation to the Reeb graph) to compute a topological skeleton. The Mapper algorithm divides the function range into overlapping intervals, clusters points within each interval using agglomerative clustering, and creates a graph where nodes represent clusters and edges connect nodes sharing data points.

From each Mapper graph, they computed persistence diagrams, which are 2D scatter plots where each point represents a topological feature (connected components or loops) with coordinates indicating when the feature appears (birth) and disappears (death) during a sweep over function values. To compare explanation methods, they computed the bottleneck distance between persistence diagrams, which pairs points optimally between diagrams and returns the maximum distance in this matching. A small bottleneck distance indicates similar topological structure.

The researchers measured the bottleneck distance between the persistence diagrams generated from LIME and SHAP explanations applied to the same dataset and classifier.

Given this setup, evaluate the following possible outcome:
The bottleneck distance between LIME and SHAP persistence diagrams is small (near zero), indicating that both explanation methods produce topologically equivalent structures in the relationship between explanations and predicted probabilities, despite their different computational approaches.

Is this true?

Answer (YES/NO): YES